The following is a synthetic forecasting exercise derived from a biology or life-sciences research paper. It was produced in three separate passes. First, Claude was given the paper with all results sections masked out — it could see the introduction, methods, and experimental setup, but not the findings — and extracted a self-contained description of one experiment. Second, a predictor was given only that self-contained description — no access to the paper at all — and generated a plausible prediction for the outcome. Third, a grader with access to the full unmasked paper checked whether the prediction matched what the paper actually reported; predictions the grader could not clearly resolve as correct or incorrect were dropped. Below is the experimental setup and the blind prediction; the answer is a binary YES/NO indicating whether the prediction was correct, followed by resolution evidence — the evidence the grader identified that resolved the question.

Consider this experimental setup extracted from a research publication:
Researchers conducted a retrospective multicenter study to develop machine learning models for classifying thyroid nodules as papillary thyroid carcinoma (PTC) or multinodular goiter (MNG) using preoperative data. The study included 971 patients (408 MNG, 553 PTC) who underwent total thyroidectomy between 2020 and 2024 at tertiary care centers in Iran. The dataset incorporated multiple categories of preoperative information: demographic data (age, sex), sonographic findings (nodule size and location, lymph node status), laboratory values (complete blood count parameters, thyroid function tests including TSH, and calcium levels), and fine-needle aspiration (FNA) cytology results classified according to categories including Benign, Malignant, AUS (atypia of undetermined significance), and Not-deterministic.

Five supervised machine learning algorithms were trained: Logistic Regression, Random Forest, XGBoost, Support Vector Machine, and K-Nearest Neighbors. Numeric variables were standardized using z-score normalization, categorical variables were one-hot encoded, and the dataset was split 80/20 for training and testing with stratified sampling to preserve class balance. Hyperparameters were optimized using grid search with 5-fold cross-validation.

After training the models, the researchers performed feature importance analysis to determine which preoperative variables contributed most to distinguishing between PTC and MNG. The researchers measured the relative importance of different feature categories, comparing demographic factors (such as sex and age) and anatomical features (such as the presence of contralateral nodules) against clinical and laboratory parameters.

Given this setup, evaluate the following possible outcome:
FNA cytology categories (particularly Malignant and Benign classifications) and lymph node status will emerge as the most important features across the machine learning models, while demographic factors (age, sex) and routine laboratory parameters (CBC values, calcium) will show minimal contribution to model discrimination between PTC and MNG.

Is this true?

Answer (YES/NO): NO